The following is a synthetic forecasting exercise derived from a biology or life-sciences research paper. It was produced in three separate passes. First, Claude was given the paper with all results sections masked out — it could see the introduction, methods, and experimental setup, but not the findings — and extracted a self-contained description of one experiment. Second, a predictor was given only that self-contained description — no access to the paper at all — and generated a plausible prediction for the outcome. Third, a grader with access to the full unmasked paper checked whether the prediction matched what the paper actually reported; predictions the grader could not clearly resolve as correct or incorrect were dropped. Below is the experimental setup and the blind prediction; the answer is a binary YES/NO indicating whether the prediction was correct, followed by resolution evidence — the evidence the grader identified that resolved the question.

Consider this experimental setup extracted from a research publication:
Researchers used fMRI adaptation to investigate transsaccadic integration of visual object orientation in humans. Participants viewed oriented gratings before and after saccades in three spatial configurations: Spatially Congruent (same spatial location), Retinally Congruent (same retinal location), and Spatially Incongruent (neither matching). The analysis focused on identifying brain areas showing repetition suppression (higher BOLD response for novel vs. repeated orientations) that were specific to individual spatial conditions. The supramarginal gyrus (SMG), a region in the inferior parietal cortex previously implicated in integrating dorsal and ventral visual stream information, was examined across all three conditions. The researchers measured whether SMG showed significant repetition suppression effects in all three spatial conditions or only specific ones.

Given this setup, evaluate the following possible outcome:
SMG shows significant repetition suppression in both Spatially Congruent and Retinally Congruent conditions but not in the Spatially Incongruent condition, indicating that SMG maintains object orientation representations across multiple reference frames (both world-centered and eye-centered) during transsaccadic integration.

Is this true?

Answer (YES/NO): NO